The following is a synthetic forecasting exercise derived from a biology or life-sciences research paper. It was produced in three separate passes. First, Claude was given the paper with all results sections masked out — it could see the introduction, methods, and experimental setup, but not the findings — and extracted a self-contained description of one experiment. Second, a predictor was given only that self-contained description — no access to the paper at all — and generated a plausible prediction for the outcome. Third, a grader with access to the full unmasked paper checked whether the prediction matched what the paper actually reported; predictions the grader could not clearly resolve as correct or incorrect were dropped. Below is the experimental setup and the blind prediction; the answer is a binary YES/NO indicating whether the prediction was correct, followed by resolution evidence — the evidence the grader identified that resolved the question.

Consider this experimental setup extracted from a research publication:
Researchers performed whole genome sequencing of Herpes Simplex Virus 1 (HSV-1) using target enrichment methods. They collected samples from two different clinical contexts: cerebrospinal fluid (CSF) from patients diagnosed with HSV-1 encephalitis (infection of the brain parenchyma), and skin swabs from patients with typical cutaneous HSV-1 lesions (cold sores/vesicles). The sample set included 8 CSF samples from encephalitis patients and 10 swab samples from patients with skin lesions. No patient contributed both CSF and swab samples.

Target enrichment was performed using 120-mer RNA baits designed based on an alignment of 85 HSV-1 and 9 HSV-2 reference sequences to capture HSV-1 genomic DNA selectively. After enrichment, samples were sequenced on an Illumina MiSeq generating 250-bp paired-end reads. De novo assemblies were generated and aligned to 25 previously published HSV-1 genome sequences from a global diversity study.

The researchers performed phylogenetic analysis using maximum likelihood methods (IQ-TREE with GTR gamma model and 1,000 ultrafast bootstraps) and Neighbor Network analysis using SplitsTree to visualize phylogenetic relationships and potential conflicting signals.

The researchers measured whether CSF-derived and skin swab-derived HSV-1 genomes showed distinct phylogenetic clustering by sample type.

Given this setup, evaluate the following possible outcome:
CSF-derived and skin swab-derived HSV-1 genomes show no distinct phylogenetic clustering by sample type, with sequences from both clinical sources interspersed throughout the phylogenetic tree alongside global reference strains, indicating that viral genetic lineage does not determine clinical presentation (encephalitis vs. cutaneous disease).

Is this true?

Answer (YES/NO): YES